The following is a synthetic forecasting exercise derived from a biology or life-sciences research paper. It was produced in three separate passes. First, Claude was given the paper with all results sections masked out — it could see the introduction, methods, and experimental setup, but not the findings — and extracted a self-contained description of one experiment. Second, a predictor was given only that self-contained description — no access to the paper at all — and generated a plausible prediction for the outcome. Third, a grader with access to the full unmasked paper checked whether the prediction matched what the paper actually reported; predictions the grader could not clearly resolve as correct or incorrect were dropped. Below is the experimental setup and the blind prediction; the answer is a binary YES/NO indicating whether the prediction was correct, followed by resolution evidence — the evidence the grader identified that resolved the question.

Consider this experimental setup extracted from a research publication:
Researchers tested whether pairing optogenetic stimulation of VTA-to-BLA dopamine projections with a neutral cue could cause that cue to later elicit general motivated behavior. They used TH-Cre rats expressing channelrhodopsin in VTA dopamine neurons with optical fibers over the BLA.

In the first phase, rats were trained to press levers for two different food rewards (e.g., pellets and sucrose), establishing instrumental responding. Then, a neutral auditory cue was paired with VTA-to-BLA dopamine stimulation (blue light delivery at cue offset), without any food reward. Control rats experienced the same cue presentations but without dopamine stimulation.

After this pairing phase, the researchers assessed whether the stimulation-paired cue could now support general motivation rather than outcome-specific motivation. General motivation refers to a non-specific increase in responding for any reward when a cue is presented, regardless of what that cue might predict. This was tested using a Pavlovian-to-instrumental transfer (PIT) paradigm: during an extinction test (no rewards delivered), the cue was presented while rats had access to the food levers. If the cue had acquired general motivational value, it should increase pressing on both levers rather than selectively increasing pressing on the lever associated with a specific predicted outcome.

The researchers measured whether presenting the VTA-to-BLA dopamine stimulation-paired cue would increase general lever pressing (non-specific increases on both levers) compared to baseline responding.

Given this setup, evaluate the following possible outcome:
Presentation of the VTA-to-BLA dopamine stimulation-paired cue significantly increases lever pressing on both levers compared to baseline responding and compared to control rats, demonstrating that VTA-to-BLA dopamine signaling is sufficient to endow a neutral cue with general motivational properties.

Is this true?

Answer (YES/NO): NO